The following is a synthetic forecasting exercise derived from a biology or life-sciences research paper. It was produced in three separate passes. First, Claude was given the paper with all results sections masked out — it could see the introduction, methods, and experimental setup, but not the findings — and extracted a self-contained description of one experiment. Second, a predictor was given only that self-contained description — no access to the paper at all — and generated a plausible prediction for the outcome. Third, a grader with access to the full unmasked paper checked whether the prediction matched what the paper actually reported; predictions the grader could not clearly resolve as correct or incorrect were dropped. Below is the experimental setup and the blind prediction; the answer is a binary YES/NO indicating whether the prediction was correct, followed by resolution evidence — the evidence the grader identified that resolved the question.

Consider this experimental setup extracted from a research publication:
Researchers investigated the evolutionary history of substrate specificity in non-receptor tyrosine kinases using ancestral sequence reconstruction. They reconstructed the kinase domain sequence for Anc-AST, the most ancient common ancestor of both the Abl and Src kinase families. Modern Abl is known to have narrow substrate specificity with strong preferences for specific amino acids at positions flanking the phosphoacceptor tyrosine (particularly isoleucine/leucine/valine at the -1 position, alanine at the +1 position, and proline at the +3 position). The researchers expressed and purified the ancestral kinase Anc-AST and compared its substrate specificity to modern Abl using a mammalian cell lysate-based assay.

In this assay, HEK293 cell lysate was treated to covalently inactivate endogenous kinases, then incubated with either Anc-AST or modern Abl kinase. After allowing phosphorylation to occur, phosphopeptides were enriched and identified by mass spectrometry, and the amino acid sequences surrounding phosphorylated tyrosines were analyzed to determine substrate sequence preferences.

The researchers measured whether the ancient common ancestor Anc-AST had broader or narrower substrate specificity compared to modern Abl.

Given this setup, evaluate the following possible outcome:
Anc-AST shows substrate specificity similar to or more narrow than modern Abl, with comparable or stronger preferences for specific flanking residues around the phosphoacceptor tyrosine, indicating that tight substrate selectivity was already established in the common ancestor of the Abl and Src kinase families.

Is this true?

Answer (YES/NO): NO